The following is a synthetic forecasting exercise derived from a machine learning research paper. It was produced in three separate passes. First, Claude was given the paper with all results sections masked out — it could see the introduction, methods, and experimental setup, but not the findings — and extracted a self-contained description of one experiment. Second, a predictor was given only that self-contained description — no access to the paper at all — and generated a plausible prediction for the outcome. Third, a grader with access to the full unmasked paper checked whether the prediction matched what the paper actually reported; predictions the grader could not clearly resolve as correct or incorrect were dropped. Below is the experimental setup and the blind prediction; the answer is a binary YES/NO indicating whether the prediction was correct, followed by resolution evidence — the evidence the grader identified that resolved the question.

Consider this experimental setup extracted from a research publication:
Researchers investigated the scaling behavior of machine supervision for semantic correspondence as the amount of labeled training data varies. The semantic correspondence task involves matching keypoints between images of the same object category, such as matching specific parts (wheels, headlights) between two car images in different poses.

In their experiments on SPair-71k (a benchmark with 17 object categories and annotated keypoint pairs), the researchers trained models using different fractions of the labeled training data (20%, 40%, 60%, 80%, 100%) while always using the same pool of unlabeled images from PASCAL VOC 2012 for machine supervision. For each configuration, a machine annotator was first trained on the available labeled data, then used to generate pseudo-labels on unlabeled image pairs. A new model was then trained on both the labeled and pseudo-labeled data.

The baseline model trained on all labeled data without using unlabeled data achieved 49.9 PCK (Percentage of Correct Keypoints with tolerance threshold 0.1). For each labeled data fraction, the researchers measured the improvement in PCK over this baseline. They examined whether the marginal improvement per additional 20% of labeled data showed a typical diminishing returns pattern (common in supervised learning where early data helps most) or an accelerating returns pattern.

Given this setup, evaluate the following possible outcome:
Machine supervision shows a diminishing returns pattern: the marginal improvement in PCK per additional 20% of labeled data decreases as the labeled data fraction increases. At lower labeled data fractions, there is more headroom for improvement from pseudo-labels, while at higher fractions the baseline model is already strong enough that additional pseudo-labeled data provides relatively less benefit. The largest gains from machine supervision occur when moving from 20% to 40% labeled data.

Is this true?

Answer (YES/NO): NO